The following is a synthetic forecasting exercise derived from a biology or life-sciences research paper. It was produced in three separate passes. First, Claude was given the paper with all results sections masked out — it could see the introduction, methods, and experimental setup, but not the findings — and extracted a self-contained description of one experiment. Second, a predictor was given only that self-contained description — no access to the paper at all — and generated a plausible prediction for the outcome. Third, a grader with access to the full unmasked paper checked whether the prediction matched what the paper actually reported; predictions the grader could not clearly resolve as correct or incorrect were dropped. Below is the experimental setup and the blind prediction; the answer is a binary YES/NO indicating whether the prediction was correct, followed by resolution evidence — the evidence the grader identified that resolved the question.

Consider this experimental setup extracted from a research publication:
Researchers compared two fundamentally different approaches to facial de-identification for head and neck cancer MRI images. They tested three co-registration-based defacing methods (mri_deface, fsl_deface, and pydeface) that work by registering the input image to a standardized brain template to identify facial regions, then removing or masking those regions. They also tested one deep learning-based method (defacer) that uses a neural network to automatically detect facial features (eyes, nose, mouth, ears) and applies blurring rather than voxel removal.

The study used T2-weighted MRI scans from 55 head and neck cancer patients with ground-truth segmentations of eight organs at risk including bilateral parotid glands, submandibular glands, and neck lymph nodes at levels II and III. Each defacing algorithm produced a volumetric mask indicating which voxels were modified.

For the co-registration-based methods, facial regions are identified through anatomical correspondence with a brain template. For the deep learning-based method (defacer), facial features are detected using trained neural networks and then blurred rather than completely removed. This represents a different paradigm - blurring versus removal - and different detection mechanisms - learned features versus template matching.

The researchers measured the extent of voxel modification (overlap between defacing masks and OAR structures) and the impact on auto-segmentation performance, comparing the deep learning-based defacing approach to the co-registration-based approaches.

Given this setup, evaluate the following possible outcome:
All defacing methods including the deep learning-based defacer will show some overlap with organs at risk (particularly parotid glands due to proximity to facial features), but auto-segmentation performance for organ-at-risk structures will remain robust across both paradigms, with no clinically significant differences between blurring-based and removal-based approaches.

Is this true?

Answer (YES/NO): NO